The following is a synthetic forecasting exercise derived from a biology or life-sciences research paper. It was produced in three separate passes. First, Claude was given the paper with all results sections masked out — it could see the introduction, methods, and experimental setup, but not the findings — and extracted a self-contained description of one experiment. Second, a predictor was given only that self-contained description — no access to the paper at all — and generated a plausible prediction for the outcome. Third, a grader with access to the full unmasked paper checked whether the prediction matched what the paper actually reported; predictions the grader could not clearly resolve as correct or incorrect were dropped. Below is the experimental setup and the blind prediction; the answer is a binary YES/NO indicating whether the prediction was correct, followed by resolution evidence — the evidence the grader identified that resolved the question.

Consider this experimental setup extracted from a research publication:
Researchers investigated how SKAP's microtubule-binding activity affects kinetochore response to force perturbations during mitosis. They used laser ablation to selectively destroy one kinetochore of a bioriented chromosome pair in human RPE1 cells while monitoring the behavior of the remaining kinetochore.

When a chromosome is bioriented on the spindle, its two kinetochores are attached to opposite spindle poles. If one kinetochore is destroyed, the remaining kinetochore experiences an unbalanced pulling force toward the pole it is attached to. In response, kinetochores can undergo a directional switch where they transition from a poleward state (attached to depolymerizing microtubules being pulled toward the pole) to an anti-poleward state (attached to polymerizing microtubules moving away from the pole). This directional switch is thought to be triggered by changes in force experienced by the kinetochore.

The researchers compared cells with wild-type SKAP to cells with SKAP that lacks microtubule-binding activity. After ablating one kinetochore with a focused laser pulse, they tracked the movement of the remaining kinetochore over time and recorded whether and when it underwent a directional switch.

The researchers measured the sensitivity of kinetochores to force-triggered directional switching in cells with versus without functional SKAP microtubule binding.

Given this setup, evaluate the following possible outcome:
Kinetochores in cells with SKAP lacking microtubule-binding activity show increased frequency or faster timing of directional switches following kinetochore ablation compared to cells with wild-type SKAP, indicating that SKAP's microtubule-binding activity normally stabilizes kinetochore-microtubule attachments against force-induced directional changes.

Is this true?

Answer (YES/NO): NO